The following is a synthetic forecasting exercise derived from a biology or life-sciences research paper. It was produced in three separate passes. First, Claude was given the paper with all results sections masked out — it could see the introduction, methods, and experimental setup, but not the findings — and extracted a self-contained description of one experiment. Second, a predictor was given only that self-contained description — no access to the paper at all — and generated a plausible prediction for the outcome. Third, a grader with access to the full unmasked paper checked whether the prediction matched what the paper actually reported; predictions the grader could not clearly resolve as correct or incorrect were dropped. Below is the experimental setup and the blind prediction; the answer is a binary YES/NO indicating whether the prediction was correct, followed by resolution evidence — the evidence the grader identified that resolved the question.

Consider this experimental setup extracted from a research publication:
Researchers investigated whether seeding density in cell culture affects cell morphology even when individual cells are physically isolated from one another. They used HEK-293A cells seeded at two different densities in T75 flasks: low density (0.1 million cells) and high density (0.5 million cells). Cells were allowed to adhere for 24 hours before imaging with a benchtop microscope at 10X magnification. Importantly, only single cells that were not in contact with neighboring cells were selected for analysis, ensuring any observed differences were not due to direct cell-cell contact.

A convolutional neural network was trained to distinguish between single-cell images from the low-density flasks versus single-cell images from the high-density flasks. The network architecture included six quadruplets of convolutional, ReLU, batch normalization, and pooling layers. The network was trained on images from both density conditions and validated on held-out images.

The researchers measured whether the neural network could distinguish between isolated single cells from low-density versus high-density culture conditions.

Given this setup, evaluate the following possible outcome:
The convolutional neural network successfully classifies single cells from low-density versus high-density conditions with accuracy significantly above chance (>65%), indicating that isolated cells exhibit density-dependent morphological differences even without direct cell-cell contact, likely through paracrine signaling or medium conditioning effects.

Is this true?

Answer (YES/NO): YES